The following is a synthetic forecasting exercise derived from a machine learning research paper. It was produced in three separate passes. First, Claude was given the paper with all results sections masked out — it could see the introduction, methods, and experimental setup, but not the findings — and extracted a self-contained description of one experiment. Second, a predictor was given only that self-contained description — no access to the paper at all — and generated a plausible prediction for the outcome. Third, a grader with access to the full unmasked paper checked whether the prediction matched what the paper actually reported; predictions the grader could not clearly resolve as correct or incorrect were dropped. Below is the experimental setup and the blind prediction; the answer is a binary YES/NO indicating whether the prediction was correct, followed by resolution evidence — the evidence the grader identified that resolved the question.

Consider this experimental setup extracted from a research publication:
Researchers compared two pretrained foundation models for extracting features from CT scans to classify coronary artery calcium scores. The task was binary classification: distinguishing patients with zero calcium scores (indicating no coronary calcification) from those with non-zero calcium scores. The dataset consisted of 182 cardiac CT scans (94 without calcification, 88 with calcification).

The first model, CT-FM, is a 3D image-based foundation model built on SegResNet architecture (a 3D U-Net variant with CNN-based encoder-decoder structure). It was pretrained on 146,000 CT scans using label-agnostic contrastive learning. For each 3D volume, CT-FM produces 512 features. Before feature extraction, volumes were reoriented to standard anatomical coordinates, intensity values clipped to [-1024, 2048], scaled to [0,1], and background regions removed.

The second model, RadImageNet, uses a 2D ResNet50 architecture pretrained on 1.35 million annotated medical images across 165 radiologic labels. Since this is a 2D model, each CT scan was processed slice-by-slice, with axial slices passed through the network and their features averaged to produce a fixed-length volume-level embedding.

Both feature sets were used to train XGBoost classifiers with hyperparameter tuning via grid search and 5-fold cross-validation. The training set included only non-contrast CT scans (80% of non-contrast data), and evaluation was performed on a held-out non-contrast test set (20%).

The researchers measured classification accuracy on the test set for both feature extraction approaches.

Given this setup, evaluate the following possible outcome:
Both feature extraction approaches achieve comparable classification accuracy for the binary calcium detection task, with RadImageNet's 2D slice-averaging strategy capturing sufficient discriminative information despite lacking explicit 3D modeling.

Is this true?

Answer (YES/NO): YES